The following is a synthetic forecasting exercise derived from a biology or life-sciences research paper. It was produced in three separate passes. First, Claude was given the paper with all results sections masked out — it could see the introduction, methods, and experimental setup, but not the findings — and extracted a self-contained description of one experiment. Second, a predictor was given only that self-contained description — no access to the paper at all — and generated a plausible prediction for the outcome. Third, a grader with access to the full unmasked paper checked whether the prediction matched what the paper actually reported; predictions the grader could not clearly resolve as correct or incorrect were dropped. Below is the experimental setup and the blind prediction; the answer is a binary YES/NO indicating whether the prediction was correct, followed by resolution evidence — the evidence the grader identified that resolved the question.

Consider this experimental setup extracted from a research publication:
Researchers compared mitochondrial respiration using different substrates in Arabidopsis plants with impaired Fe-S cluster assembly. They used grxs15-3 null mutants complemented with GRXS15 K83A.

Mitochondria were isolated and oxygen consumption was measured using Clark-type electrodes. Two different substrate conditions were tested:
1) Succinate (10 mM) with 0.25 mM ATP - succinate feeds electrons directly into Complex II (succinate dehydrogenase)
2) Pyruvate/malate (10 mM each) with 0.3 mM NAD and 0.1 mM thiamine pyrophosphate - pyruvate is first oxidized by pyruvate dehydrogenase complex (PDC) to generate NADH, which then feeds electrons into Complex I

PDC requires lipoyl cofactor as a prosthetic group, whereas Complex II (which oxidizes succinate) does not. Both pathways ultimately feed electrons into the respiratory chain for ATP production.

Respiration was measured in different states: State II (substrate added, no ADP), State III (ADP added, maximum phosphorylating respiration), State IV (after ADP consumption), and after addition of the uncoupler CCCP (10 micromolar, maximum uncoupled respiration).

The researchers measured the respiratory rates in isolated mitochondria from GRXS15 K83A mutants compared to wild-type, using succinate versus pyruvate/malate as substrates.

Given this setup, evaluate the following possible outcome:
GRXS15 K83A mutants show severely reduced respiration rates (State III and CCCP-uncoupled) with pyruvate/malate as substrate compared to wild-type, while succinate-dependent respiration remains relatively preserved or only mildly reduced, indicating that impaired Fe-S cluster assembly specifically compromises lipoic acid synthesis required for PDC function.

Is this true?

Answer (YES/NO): NO